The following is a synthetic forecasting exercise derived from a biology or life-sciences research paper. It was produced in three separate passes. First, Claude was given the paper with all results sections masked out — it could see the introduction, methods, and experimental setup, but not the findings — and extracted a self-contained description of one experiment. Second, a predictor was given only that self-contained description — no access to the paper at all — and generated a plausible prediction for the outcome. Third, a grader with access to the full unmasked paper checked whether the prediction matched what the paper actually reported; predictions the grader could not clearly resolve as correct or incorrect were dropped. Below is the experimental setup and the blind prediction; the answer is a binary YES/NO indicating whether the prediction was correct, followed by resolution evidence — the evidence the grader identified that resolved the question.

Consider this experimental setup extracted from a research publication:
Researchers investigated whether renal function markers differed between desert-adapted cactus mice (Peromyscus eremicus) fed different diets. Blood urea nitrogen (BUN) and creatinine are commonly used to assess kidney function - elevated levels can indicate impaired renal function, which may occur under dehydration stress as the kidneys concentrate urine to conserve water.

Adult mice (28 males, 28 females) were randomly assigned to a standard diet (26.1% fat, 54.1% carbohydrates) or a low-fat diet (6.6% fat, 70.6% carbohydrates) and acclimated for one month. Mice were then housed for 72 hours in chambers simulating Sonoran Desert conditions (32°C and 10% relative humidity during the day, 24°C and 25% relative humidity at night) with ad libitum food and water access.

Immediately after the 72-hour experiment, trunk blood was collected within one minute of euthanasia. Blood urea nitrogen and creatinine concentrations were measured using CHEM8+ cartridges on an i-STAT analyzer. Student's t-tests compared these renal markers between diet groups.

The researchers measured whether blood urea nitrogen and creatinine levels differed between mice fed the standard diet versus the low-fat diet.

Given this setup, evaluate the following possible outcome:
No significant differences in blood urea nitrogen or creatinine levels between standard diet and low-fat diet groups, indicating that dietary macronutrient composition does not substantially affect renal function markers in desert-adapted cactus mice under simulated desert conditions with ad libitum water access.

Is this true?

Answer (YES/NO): NO